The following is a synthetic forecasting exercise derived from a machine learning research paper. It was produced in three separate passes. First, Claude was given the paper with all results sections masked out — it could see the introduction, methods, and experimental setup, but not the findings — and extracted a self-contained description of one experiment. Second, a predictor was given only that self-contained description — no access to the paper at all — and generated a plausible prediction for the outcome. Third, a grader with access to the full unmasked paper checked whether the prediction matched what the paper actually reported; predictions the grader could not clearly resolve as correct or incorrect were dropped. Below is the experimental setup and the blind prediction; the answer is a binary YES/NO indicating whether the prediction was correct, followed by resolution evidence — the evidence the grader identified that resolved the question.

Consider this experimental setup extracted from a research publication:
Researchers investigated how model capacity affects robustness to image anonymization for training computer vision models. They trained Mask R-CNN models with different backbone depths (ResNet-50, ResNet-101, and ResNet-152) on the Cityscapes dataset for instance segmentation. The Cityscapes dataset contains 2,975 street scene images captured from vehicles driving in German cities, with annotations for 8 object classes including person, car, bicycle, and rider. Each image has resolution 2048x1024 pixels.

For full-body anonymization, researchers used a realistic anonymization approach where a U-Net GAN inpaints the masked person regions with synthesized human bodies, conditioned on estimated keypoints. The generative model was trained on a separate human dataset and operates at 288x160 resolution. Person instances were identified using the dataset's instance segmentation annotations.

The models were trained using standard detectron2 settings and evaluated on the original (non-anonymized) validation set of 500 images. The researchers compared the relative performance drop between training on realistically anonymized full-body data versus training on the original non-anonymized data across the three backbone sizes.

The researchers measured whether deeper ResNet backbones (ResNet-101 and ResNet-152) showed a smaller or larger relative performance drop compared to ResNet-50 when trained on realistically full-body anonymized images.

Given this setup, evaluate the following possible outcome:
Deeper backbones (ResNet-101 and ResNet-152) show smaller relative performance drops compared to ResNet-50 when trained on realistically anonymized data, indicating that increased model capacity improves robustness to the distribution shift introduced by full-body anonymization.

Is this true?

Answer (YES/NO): NO